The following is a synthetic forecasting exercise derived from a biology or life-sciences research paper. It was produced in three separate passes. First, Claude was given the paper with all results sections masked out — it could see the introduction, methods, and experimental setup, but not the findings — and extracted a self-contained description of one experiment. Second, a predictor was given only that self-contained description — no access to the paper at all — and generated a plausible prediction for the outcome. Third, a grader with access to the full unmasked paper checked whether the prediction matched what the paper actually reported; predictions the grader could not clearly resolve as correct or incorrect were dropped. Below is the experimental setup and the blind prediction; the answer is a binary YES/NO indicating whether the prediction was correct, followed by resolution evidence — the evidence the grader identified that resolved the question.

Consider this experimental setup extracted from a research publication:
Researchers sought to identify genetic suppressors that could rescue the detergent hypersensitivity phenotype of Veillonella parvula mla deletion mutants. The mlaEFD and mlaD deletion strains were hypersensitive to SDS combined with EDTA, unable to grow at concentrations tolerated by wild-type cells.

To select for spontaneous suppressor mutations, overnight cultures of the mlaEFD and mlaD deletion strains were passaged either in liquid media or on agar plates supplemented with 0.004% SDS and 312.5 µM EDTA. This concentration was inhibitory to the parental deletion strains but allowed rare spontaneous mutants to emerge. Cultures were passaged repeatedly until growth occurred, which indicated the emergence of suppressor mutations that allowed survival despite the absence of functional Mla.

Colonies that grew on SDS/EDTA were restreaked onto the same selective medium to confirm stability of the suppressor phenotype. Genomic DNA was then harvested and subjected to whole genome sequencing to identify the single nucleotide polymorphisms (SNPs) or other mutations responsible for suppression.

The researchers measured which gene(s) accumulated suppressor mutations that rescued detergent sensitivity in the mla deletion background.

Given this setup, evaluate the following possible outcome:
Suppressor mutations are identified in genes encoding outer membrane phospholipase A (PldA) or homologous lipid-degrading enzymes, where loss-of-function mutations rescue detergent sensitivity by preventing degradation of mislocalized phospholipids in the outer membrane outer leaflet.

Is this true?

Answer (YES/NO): NO